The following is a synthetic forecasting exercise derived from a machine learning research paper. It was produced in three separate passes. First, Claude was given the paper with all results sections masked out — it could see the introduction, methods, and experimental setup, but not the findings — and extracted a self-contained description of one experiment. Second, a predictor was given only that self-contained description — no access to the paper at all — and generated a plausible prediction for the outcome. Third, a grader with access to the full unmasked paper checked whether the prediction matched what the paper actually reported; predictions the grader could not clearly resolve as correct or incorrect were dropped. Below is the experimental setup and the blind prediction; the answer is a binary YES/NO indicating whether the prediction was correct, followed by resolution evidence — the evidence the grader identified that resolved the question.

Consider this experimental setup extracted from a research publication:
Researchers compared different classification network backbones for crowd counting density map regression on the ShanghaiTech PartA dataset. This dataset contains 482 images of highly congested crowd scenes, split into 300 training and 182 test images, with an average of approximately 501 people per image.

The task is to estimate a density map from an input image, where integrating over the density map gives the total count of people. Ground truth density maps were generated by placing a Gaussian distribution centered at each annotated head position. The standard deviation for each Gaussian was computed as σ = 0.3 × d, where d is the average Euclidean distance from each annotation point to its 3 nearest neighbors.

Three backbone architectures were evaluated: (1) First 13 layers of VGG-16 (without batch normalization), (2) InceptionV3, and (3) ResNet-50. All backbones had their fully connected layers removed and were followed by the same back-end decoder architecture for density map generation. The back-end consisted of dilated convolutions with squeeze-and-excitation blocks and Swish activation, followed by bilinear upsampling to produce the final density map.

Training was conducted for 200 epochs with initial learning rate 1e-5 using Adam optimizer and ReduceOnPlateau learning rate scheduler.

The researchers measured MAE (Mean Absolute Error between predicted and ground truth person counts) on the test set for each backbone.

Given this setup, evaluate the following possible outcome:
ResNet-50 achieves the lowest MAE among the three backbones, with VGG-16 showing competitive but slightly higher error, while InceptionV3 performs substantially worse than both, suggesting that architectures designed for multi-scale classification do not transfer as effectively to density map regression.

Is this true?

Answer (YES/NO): NO